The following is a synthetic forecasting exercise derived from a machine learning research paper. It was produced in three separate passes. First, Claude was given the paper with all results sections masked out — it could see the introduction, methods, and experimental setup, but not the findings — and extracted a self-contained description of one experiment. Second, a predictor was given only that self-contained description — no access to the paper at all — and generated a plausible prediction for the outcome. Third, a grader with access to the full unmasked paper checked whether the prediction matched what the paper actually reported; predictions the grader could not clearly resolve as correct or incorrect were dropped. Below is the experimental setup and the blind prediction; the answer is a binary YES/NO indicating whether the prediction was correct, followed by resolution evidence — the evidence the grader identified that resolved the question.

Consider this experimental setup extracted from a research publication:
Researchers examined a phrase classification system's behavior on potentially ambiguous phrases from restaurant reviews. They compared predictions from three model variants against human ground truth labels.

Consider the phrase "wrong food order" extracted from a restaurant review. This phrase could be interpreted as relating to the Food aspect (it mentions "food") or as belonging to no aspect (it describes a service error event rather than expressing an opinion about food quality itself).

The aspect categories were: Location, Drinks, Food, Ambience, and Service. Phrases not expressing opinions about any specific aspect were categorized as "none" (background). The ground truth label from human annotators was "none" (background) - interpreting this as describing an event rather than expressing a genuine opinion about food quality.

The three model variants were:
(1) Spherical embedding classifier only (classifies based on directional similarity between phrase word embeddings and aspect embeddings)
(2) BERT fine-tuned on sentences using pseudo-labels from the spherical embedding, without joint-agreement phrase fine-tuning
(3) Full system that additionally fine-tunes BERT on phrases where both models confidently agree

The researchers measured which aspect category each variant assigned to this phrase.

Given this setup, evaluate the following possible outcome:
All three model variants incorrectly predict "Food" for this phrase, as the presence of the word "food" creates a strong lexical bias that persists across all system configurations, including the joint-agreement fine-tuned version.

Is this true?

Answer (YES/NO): YES